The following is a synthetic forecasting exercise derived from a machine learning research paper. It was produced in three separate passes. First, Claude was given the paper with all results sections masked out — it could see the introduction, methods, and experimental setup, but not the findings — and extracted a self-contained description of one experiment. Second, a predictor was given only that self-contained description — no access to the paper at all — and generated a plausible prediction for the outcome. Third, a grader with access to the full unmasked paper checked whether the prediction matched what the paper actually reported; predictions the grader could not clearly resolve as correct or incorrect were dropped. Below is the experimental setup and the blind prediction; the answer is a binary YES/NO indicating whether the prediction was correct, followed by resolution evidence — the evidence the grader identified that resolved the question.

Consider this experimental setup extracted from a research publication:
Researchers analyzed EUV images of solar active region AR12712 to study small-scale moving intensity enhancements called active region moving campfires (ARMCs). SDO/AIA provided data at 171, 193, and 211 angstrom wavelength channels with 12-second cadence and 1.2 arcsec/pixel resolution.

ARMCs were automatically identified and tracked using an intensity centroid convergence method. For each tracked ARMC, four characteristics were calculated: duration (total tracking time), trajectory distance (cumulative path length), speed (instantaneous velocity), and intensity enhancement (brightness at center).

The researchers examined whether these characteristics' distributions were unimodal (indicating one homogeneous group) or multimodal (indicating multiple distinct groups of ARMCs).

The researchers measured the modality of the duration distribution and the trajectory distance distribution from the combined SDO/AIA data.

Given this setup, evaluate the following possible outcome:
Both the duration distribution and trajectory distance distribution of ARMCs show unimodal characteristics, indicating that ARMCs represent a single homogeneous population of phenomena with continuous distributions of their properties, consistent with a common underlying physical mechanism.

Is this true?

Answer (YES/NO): NO